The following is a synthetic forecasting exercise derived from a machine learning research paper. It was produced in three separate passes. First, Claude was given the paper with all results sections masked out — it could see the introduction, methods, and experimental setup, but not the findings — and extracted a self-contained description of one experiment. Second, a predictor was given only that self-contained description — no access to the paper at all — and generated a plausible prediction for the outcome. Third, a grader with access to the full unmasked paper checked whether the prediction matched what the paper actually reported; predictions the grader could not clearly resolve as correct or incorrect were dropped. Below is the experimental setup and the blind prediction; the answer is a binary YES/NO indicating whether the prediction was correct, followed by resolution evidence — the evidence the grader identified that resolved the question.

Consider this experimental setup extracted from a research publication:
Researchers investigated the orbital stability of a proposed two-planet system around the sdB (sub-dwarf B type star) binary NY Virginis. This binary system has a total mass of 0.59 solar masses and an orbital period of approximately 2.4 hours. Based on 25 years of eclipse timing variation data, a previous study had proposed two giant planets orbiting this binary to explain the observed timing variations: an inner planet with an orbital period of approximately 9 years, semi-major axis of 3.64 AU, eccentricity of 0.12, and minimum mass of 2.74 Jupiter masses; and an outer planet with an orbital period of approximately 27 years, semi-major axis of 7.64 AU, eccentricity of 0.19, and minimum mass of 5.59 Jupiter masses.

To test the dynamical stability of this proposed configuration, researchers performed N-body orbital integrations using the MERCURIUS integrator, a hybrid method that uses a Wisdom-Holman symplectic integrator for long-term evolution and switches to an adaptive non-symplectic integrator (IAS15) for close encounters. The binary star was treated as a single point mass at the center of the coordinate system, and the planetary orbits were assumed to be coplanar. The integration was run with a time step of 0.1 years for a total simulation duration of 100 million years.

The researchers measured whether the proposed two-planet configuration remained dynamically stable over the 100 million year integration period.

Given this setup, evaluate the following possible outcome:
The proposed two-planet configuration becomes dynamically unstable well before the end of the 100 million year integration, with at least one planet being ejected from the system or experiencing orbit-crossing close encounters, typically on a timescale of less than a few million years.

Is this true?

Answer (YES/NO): YES